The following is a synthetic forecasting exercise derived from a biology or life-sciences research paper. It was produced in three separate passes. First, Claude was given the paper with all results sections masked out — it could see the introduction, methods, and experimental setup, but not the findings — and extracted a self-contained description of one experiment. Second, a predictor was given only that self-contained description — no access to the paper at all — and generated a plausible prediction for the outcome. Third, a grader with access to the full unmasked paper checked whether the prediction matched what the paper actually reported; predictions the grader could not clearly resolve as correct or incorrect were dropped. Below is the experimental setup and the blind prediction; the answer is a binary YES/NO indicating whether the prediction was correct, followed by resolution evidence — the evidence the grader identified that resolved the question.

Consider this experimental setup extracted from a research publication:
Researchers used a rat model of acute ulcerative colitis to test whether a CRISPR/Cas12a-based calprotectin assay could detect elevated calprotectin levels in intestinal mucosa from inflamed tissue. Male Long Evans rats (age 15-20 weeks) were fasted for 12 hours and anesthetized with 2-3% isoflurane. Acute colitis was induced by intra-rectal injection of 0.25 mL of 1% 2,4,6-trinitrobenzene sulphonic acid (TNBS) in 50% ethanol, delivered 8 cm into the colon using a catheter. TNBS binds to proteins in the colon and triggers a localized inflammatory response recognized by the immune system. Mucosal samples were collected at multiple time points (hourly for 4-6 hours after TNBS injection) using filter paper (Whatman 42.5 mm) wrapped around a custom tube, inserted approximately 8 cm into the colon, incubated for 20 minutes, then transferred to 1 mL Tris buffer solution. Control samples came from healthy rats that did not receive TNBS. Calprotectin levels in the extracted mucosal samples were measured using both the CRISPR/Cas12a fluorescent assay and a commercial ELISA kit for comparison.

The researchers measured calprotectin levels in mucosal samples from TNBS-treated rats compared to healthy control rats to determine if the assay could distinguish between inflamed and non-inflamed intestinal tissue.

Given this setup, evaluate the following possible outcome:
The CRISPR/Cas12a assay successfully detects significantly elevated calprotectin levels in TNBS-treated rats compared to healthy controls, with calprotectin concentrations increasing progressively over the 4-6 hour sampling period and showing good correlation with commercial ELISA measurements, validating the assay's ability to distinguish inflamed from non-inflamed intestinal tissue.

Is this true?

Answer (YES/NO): YES